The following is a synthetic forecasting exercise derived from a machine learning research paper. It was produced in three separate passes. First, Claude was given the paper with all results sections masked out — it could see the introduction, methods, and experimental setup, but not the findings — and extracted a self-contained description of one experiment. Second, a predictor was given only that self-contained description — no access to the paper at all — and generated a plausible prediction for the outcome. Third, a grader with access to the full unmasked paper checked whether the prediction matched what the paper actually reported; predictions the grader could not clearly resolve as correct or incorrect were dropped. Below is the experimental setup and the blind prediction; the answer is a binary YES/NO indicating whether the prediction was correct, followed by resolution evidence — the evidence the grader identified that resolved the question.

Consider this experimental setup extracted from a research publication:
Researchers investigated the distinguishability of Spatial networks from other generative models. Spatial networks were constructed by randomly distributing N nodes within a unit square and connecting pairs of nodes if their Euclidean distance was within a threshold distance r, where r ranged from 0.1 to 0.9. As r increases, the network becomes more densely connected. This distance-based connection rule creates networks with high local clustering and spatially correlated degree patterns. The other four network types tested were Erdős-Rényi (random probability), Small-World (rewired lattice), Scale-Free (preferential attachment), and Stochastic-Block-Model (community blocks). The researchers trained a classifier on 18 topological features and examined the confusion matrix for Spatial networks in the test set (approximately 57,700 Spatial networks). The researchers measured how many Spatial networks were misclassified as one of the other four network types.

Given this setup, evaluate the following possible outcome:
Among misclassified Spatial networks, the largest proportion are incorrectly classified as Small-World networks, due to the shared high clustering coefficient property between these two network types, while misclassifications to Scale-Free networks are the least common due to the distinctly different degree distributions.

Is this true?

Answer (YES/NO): NO